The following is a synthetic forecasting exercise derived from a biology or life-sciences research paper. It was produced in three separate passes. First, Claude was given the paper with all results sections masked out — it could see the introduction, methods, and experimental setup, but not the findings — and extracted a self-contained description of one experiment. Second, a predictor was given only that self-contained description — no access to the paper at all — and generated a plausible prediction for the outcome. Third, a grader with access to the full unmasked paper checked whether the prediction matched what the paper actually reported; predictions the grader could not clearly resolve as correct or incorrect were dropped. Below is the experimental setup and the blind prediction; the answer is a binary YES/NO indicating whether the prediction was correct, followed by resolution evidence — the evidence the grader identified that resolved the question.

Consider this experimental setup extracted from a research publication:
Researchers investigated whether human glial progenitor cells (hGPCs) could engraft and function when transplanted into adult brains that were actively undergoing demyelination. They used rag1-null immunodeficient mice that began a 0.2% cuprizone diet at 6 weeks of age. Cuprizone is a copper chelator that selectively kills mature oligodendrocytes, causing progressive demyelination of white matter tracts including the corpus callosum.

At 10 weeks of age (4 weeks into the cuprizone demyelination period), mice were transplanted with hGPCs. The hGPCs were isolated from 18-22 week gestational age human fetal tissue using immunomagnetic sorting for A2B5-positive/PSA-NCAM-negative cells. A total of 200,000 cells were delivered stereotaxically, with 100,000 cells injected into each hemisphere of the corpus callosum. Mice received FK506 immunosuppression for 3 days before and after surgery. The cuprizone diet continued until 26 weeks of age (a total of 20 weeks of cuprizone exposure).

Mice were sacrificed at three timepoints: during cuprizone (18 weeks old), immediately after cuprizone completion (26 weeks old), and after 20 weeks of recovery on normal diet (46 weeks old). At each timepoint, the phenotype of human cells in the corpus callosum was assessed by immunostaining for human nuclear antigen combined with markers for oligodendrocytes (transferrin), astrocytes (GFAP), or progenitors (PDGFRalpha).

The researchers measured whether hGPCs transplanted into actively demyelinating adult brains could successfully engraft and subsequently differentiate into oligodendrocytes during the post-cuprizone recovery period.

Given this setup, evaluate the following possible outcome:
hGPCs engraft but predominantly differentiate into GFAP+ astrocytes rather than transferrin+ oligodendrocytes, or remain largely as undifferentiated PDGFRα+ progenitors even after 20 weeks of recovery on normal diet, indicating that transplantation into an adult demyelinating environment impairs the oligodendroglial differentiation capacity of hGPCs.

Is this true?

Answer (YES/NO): NO